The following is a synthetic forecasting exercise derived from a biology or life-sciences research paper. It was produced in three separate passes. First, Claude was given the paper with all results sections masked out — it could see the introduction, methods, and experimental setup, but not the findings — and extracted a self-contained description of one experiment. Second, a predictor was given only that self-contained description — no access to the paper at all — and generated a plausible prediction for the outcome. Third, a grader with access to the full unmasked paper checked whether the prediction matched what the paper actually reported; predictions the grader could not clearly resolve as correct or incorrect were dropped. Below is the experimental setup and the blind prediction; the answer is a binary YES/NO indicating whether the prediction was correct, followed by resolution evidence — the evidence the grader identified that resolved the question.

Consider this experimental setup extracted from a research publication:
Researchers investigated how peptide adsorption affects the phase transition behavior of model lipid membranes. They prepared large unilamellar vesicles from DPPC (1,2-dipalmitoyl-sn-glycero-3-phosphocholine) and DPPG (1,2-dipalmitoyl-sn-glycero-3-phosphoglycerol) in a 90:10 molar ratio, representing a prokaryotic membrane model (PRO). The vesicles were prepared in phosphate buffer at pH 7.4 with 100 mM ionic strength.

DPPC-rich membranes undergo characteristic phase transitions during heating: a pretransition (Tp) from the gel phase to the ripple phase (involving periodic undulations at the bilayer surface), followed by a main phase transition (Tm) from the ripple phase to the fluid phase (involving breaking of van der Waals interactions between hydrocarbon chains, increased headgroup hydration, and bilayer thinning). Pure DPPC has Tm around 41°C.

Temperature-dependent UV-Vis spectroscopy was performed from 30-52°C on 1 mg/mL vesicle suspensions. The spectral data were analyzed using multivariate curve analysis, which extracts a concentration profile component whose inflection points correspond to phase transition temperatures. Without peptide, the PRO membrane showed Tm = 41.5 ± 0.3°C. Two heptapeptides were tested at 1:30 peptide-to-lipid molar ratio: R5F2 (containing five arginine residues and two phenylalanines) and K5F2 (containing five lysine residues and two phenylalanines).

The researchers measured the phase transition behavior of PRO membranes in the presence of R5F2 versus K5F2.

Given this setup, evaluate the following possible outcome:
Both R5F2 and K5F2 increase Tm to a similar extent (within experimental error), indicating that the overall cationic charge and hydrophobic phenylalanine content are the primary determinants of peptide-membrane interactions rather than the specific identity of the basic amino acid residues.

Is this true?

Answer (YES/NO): NO